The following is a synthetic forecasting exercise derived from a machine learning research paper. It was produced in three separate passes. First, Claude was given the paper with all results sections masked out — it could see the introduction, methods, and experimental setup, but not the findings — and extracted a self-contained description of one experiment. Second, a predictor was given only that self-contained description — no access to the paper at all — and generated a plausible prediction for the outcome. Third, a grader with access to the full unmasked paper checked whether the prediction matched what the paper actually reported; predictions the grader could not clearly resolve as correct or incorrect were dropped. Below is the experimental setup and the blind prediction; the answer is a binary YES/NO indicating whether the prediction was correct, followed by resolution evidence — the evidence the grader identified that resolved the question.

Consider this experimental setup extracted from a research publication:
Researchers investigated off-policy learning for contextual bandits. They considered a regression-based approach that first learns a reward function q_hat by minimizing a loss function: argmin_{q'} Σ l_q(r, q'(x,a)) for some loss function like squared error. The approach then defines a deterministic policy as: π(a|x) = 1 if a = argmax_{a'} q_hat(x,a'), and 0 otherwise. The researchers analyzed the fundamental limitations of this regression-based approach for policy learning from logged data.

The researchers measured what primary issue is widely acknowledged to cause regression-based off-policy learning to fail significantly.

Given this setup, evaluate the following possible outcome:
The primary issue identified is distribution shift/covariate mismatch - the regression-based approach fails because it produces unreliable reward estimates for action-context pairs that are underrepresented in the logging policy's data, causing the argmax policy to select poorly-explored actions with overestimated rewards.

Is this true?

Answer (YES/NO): NO